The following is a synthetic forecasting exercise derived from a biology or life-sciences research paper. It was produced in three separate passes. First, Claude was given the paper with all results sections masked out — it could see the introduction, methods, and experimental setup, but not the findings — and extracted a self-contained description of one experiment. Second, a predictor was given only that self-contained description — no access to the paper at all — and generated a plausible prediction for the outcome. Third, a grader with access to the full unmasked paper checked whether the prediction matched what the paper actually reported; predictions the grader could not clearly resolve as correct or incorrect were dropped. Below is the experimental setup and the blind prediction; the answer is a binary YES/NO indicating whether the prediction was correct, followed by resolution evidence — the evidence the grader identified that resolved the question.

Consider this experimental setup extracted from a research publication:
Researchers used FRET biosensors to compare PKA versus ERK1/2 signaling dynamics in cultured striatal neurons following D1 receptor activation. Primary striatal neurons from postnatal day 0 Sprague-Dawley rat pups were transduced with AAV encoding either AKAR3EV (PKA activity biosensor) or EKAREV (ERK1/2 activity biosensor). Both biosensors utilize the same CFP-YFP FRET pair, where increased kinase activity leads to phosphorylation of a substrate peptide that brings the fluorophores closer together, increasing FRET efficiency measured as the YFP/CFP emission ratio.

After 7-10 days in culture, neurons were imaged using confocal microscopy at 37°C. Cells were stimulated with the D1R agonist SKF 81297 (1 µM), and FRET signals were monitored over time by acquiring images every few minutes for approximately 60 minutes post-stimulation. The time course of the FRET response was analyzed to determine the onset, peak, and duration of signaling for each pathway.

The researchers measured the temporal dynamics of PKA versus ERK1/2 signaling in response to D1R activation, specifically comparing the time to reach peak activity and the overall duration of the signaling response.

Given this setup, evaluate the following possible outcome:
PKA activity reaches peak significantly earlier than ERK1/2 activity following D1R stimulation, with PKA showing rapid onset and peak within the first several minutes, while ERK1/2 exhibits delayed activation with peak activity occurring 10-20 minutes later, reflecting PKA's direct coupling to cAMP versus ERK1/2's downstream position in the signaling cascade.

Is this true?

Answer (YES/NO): NO